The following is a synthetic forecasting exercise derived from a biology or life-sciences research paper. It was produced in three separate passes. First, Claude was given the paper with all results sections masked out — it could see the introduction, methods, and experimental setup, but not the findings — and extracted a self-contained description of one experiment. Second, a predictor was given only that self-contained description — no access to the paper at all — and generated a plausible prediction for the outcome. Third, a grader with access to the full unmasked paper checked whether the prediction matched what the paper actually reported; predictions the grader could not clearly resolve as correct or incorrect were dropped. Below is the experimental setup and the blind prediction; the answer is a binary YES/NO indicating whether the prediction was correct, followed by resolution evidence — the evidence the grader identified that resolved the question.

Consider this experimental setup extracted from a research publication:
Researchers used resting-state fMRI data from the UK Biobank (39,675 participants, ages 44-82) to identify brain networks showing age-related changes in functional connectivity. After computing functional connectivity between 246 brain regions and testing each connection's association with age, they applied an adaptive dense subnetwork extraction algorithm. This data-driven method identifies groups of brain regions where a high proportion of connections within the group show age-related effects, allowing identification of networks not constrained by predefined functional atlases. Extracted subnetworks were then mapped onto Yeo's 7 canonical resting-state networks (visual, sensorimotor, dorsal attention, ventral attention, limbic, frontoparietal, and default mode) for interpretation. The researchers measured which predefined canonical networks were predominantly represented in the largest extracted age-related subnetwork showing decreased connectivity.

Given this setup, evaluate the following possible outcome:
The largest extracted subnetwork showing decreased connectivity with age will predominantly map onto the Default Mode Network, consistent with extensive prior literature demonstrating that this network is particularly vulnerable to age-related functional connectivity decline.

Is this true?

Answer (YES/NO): NO